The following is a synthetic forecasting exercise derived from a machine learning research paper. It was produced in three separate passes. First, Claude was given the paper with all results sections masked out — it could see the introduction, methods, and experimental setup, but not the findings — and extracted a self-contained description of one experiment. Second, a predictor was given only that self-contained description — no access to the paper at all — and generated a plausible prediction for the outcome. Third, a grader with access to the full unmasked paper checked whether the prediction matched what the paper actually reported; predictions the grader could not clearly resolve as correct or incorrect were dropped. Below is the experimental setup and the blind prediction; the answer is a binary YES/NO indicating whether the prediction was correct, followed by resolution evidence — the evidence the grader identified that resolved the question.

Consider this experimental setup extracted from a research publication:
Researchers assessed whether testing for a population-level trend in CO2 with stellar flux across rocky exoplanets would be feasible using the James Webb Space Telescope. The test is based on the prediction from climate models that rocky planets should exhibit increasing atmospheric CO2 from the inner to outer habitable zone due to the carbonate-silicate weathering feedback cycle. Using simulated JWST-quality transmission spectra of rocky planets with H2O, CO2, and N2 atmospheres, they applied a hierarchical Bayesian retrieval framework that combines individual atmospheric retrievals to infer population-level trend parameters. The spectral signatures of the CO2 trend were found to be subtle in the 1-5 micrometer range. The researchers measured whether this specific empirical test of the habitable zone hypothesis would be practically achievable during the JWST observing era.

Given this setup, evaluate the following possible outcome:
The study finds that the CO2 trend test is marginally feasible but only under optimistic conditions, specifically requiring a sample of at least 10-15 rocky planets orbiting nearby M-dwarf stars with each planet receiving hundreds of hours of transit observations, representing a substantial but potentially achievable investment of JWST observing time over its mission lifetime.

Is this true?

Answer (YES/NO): NO